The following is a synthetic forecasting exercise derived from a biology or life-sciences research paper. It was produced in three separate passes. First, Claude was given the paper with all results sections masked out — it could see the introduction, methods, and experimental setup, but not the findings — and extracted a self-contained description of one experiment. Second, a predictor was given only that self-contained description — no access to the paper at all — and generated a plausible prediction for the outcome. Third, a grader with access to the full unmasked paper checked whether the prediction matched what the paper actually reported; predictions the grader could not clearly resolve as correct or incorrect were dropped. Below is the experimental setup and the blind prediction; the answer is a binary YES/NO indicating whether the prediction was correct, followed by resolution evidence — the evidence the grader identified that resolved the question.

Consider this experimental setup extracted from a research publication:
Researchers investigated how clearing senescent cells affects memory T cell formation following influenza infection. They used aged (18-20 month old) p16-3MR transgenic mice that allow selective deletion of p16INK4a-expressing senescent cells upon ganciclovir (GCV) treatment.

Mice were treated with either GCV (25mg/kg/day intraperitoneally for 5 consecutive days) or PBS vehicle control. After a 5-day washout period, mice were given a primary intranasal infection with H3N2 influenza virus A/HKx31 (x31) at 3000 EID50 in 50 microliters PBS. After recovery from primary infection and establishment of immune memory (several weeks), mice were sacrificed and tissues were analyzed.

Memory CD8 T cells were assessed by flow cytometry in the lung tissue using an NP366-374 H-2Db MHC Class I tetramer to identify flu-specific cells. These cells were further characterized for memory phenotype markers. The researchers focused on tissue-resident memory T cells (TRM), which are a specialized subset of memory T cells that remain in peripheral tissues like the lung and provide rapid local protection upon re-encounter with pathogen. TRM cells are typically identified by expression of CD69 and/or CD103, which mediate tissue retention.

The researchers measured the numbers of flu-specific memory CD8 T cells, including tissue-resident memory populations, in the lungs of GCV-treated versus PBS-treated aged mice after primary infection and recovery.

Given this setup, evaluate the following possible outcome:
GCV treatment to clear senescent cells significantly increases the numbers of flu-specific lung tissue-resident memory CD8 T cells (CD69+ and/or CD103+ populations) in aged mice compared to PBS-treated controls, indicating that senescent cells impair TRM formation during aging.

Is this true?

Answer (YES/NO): NO